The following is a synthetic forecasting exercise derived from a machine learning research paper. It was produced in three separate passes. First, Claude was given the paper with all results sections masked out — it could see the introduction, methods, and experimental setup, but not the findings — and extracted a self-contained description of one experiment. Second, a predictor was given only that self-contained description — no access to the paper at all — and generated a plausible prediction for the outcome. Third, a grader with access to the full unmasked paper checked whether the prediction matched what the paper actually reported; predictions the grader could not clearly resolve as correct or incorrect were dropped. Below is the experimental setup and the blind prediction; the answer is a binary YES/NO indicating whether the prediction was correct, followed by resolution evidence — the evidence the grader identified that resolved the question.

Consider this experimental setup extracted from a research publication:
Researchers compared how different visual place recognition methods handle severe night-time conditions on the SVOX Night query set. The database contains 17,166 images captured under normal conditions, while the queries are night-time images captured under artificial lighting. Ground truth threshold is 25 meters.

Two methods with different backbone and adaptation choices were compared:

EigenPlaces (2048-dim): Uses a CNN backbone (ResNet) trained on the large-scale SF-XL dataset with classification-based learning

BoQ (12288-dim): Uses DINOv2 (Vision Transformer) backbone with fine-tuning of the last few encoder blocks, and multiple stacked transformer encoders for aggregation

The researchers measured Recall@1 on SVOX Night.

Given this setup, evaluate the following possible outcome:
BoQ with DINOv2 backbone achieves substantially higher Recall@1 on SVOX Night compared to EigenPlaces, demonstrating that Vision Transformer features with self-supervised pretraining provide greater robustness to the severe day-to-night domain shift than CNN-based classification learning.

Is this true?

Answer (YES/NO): YES